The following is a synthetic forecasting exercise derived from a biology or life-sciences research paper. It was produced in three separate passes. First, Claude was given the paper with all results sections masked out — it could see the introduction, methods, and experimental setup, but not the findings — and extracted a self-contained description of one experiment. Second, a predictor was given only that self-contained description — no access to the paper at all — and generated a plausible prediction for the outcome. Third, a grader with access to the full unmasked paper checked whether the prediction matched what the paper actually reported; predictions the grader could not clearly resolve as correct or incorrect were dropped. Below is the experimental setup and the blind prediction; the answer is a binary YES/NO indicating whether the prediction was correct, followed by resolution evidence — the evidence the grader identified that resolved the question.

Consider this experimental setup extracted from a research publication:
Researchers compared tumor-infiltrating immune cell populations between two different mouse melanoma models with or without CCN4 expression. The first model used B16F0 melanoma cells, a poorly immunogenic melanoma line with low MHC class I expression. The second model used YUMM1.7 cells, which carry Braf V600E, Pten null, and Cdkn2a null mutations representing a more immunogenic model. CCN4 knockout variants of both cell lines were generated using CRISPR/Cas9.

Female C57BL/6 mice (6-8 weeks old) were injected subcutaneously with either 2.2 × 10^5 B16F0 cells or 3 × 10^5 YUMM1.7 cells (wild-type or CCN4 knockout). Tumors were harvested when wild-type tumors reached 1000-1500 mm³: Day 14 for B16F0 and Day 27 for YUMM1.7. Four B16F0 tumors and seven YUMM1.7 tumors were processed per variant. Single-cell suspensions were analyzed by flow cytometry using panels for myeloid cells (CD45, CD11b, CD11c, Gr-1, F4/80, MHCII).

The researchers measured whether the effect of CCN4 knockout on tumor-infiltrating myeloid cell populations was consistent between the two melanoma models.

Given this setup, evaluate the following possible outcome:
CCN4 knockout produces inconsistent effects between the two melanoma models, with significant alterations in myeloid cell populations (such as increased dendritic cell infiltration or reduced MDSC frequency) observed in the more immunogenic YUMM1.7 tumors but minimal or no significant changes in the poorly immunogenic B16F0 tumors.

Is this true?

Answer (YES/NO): NO